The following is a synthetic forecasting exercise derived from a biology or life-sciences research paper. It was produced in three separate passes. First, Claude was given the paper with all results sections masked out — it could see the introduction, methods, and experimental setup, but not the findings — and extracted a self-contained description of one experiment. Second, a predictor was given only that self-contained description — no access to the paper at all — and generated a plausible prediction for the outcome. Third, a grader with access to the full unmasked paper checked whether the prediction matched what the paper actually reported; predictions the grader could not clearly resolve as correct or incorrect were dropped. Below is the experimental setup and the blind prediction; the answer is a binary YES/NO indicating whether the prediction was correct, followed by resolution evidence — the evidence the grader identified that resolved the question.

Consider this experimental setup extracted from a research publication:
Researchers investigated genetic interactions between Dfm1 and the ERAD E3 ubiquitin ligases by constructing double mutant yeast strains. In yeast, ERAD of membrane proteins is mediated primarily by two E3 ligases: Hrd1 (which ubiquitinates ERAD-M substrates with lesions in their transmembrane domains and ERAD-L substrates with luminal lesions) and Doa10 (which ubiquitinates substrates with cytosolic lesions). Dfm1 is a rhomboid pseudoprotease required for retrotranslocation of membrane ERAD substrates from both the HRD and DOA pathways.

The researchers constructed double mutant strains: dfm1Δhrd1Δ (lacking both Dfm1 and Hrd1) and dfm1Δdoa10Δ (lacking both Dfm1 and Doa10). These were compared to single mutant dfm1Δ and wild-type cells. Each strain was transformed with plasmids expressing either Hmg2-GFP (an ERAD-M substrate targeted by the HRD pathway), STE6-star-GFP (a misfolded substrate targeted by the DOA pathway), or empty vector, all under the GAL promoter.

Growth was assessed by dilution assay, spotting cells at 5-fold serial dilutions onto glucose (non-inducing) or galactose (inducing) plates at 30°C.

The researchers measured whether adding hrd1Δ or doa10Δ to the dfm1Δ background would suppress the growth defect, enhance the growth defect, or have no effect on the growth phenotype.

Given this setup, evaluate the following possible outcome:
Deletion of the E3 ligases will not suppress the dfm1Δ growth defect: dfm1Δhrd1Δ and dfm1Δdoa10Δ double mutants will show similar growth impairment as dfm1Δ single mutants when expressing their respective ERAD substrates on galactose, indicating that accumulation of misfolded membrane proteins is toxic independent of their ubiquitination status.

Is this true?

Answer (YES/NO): NO